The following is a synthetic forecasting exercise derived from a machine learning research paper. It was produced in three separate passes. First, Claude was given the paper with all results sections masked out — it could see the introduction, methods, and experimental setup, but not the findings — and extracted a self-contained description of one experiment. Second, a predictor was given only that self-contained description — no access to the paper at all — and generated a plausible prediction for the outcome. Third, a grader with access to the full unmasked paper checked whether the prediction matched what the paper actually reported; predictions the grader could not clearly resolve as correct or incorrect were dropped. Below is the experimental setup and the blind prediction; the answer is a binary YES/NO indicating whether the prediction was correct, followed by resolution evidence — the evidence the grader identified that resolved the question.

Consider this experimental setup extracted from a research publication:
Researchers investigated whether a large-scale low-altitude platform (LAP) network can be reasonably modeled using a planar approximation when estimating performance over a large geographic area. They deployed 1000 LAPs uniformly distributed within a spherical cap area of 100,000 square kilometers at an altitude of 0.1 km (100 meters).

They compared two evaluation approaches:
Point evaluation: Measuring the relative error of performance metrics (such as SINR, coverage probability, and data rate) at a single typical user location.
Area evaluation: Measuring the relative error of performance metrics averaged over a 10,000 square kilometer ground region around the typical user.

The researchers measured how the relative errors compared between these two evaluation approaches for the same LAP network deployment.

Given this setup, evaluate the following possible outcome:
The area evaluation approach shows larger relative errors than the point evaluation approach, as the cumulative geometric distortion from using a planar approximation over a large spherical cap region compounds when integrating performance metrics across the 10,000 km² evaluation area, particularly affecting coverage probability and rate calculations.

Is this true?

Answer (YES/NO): YES